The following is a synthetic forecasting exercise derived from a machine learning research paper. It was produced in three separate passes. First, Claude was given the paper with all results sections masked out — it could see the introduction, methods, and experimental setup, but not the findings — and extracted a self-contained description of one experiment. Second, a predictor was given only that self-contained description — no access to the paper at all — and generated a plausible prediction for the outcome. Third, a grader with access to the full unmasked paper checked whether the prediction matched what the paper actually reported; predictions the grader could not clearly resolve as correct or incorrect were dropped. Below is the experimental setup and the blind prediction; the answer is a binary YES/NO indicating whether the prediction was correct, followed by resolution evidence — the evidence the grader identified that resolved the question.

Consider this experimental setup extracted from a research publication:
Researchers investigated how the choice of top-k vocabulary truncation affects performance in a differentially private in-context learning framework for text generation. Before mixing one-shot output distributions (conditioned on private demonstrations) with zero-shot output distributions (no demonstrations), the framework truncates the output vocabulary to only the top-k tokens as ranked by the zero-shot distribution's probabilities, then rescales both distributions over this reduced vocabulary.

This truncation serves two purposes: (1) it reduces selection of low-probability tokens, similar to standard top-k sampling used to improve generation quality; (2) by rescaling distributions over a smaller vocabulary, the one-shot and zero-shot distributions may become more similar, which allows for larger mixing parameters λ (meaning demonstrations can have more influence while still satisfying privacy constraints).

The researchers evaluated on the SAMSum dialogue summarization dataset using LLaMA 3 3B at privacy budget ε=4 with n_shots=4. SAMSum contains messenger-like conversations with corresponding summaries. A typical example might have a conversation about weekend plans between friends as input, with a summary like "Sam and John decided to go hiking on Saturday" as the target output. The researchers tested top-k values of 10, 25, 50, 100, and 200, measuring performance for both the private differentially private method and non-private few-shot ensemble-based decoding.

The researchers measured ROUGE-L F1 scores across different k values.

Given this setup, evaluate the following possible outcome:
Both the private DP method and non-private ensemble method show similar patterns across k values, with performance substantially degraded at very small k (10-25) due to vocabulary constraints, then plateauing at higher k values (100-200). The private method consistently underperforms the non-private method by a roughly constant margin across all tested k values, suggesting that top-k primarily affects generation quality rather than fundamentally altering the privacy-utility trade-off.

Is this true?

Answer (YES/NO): NO